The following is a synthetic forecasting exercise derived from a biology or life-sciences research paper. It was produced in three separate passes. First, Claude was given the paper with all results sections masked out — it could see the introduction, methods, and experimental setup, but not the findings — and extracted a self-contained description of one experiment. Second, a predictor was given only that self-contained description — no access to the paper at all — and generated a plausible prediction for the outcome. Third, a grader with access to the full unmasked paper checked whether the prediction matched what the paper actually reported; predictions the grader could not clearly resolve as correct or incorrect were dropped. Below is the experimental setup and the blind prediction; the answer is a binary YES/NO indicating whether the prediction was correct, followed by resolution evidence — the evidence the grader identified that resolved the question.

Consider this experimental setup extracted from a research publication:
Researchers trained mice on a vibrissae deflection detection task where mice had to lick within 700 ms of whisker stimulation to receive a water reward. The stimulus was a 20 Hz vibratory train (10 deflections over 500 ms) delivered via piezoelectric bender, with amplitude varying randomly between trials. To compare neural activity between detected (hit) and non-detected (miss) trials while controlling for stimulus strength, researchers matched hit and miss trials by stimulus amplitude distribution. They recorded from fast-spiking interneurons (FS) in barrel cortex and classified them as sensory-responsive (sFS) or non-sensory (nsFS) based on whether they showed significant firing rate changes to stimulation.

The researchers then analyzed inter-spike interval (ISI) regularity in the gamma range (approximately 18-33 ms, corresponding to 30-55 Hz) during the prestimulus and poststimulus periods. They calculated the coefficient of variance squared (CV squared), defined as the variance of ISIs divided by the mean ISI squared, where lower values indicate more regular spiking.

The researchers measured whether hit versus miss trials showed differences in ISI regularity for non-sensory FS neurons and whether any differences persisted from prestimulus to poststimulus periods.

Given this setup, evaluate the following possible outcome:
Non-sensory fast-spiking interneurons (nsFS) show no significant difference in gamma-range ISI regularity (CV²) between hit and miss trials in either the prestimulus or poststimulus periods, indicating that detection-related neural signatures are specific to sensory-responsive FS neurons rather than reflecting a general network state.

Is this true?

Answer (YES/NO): NO